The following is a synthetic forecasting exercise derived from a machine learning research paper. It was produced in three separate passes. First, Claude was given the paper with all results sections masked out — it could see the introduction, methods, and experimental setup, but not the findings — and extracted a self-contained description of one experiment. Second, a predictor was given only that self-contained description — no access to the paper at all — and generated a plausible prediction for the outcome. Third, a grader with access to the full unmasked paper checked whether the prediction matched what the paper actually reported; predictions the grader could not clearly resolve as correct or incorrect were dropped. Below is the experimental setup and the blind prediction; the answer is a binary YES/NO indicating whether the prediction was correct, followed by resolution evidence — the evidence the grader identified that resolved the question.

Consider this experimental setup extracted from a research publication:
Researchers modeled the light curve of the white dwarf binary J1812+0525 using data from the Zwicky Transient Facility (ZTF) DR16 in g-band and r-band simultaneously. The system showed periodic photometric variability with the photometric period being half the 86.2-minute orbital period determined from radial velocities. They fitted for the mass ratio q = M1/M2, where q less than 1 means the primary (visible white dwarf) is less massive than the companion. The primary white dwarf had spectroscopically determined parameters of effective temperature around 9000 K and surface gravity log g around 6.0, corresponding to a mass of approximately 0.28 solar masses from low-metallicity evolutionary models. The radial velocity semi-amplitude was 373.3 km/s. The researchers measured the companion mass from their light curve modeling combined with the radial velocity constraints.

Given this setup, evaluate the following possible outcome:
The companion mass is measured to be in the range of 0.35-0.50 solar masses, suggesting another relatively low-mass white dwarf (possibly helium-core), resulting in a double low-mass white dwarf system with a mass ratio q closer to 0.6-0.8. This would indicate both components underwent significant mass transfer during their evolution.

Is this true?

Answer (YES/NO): NO